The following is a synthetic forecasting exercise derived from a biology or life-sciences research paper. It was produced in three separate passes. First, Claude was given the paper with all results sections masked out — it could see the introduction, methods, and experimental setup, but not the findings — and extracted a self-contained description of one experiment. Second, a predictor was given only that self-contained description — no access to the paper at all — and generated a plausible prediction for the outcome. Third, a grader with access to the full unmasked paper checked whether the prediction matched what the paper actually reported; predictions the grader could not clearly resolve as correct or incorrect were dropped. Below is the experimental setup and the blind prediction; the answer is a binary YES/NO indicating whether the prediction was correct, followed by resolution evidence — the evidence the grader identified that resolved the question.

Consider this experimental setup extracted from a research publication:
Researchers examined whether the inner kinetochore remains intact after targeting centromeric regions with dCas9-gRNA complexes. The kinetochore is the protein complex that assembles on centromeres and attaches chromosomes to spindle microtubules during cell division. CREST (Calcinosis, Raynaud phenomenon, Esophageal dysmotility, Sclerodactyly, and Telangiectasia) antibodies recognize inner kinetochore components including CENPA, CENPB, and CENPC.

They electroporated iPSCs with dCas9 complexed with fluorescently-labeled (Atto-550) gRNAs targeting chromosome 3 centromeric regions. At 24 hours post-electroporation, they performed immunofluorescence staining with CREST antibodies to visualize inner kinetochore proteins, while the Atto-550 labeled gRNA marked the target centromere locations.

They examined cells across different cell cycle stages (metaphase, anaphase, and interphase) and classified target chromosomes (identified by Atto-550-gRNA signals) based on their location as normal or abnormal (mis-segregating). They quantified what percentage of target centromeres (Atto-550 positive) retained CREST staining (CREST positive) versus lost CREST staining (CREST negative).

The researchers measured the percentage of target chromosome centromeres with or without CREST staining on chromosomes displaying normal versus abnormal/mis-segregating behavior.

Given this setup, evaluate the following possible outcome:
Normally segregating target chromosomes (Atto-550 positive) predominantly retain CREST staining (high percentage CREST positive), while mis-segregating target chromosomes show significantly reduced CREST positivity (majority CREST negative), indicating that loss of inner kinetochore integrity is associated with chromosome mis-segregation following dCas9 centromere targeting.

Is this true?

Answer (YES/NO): YES